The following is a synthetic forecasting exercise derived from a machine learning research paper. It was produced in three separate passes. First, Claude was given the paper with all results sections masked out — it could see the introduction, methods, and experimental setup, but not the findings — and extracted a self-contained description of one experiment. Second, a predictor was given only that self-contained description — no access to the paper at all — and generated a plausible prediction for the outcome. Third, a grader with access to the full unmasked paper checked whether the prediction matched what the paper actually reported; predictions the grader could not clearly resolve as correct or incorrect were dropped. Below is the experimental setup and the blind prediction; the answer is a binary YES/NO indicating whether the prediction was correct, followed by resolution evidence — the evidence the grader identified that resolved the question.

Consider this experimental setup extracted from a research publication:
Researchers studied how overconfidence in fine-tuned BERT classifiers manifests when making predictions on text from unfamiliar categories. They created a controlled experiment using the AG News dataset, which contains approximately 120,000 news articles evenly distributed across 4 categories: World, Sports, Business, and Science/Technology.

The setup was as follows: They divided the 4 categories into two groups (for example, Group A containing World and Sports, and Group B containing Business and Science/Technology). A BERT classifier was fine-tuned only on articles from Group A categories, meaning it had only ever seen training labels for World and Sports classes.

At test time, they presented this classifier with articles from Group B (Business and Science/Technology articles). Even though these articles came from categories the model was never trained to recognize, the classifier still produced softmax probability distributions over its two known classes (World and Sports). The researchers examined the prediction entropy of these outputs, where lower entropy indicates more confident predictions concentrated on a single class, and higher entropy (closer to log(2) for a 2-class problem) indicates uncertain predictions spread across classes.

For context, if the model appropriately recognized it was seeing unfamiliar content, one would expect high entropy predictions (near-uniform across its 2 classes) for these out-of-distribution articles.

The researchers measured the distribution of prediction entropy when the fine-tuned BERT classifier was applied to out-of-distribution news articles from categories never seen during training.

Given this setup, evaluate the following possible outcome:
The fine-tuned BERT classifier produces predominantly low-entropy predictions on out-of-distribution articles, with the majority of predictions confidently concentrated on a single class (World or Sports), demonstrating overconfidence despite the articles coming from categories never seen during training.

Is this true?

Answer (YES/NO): YES